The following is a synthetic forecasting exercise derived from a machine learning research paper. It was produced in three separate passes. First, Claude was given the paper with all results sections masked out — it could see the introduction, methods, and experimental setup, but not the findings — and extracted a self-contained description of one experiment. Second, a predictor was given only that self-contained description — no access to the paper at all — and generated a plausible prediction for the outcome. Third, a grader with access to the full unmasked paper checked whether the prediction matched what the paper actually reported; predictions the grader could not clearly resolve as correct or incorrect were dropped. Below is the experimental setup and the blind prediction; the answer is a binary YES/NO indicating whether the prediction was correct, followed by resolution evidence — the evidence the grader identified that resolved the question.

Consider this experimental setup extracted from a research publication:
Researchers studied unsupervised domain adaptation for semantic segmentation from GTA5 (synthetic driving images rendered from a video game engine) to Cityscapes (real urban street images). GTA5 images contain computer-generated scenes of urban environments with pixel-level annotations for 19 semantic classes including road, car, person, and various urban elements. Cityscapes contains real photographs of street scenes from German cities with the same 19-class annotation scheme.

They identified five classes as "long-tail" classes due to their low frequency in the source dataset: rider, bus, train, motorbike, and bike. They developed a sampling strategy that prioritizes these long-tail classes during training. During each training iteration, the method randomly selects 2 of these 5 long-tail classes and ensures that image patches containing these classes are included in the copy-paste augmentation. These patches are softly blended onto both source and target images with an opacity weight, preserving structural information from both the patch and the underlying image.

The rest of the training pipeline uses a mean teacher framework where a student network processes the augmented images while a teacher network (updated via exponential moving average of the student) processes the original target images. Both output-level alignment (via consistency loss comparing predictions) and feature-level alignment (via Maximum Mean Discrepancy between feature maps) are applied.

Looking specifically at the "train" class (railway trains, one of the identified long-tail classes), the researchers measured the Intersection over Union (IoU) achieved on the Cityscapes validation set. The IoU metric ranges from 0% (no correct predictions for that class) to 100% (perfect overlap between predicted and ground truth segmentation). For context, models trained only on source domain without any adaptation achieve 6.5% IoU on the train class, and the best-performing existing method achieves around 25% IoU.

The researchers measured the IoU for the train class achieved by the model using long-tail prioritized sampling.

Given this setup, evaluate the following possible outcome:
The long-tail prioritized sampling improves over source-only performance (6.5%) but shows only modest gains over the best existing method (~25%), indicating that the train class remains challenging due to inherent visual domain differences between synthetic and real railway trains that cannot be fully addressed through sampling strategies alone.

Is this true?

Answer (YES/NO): NO